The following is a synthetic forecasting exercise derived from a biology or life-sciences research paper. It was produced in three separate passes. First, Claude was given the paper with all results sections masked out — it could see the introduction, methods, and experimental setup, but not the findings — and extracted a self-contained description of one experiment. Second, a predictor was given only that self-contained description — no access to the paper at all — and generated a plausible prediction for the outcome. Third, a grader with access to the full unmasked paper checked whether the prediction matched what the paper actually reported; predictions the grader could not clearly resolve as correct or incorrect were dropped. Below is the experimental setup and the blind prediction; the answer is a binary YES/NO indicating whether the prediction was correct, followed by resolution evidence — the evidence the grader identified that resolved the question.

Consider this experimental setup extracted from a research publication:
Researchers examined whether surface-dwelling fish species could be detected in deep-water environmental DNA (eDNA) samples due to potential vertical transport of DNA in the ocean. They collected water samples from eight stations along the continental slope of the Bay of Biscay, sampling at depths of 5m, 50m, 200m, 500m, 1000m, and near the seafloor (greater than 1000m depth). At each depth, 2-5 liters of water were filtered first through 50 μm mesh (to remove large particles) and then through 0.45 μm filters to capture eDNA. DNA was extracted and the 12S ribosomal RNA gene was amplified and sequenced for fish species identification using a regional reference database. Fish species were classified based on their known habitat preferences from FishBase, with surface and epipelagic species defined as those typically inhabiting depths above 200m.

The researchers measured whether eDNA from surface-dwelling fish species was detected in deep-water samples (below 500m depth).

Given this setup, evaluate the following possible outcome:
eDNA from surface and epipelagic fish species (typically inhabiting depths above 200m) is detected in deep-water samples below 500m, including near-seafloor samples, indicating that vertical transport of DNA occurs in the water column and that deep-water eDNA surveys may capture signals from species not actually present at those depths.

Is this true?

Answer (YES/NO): YES